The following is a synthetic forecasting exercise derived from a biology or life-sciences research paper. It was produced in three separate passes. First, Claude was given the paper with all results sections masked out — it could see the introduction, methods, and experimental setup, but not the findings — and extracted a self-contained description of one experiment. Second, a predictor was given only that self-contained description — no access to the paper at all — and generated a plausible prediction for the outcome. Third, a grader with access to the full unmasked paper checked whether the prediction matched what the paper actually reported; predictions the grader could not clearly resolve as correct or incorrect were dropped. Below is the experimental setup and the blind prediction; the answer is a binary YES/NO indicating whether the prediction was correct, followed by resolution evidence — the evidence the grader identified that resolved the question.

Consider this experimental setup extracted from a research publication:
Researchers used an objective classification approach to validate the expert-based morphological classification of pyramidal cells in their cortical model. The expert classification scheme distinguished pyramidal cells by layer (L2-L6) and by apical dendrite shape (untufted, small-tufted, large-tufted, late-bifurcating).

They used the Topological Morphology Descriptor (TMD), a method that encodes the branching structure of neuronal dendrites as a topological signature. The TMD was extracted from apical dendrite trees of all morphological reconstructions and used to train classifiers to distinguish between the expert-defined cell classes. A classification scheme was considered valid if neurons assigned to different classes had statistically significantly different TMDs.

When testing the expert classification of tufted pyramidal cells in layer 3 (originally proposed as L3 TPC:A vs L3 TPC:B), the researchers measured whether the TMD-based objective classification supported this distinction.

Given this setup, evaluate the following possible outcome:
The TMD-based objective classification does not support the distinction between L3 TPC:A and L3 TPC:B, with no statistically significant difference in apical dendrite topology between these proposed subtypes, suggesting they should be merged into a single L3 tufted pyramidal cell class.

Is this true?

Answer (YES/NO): NO